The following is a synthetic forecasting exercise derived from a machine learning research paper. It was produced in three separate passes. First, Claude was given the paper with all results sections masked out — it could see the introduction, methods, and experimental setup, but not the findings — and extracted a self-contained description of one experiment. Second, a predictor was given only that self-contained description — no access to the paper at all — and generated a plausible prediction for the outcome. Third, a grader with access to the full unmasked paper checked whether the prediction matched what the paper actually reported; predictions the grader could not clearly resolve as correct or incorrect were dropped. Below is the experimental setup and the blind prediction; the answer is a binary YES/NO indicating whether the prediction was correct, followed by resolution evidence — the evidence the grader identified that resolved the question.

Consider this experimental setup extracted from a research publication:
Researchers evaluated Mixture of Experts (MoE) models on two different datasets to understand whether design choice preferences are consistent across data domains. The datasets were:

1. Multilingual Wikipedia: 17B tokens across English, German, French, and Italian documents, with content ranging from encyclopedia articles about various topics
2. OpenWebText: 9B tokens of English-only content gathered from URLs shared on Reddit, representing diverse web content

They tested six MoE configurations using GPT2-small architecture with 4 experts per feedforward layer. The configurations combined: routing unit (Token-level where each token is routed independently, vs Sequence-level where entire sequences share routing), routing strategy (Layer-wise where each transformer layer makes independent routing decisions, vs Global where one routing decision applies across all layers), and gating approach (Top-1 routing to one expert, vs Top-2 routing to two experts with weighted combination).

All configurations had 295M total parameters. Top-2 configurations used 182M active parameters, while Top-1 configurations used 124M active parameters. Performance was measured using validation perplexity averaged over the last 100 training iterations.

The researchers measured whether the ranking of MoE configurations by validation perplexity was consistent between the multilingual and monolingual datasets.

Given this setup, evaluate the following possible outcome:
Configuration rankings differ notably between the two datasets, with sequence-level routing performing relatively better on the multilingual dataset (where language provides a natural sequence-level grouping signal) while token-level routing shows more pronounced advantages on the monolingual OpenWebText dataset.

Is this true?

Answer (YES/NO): NO